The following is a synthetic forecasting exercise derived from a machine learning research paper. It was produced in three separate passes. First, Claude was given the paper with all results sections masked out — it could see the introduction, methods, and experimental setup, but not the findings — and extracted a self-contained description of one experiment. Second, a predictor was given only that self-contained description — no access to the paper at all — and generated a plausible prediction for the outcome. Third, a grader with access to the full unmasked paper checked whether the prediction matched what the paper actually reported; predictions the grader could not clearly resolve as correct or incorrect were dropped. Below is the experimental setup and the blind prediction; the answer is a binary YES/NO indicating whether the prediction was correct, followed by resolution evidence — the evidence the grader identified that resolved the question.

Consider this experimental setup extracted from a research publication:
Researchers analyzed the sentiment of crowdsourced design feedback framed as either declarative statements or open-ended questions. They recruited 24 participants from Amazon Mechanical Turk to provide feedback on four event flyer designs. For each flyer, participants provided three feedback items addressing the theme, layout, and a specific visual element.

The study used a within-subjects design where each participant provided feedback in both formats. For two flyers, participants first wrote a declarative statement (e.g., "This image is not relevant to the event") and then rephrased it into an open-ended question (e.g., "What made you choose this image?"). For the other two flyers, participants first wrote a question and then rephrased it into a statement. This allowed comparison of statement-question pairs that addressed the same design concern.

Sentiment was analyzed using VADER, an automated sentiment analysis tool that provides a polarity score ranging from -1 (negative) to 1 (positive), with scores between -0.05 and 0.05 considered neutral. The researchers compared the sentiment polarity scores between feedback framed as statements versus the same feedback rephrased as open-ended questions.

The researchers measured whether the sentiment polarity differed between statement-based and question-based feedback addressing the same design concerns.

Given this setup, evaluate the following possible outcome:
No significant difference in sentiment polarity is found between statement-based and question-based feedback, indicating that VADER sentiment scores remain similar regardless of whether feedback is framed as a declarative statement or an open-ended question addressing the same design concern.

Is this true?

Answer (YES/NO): NO